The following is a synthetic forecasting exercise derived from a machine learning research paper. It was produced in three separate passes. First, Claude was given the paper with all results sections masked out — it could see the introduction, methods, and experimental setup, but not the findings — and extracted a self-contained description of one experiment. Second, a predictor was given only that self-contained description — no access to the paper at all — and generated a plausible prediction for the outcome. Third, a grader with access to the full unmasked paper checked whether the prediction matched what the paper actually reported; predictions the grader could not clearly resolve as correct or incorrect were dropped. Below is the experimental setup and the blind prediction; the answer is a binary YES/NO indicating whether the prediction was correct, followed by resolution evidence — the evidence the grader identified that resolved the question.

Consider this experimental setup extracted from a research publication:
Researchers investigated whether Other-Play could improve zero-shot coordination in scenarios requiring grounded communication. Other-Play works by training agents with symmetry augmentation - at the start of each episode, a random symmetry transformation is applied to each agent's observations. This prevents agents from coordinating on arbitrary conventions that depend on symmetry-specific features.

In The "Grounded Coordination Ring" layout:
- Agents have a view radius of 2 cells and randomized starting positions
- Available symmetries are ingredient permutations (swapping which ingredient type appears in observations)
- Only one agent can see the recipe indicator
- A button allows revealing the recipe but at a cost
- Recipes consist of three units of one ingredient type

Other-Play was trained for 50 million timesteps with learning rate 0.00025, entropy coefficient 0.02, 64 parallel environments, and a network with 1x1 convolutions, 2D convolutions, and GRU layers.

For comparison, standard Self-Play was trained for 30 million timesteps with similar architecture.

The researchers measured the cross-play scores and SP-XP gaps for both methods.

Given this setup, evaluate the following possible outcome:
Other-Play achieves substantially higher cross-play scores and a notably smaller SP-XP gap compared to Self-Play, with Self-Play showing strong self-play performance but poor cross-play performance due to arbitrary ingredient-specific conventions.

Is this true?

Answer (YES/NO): NO